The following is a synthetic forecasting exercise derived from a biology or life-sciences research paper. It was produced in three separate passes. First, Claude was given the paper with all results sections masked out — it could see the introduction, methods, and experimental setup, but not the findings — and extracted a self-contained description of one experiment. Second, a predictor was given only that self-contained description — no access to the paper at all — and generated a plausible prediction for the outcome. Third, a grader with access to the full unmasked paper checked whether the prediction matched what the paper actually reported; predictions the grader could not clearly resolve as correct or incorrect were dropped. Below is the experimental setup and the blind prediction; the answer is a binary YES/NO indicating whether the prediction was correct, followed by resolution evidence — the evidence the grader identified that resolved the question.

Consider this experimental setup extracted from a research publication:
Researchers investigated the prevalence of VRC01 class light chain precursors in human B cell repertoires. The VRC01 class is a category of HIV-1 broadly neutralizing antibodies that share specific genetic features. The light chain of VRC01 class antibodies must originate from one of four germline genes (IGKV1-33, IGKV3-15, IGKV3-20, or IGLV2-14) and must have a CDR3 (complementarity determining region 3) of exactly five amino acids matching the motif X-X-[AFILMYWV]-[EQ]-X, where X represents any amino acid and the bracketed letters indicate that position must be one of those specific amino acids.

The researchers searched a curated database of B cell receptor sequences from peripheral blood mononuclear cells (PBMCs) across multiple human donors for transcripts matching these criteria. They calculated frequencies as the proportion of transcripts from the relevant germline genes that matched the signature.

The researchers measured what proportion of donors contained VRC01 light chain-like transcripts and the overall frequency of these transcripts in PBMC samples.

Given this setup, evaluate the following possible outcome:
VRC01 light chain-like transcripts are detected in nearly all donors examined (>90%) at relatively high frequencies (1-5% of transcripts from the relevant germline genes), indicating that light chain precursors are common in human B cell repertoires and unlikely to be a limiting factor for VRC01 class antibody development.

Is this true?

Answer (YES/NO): NO